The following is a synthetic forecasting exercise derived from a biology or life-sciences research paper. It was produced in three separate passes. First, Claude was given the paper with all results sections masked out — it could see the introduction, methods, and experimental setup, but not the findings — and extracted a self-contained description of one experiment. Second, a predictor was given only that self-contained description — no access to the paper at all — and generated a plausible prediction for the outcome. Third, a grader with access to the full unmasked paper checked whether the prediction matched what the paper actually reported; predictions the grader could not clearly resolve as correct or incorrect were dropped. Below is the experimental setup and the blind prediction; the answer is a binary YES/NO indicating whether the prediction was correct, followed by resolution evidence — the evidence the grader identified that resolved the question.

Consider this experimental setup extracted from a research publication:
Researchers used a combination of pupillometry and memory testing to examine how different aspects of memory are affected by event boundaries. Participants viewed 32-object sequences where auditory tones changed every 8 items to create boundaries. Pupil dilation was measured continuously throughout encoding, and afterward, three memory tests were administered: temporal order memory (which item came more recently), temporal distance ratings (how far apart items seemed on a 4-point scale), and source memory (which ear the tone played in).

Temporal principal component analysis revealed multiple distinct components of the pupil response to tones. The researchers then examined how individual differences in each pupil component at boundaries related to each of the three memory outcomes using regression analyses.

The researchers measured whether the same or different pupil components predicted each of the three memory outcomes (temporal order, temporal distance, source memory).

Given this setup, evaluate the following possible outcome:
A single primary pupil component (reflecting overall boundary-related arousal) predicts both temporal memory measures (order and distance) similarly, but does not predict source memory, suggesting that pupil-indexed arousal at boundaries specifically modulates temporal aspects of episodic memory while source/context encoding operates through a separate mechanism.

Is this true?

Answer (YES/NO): NO